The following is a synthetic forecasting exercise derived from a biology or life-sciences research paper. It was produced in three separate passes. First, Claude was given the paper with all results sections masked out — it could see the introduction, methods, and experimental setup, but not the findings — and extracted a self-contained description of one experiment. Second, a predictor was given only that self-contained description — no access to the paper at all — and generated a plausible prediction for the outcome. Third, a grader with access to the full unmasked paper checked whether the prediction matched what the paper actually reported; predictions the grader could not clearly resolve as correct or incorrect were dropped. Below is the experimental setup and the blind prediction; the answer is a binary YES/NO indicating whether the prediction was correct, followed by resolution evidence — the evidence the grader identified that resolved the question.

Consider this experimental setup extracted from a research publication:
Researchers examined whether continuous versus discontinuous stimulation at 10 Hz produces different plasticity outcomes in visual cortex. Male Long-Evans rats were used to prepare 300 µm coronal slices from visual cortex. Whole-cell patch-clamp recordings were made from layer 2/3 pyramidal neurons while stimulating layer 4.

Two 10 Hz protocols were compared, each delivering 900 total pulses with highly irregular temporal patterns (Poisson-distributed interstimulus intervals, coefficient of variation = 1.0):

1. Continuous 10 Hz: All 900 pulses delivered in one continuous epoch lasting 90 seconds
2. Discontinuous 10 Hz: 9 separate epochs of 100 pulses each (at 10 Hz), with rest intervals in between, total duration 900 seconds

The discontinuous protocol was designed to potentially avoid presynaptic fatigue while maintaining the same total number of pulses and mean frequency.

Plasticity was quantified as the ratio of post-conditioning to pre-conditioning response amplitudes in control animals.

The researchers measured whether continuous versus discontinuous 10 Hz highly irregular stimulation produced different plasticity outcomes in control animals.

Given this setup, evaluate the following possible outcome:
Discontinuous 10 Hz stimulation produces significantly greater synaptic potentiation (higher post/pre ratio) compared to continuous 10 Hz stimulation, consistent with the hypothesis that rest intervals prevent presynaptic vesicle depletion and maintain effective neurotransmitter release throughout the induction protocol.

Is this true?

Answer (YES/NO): NO